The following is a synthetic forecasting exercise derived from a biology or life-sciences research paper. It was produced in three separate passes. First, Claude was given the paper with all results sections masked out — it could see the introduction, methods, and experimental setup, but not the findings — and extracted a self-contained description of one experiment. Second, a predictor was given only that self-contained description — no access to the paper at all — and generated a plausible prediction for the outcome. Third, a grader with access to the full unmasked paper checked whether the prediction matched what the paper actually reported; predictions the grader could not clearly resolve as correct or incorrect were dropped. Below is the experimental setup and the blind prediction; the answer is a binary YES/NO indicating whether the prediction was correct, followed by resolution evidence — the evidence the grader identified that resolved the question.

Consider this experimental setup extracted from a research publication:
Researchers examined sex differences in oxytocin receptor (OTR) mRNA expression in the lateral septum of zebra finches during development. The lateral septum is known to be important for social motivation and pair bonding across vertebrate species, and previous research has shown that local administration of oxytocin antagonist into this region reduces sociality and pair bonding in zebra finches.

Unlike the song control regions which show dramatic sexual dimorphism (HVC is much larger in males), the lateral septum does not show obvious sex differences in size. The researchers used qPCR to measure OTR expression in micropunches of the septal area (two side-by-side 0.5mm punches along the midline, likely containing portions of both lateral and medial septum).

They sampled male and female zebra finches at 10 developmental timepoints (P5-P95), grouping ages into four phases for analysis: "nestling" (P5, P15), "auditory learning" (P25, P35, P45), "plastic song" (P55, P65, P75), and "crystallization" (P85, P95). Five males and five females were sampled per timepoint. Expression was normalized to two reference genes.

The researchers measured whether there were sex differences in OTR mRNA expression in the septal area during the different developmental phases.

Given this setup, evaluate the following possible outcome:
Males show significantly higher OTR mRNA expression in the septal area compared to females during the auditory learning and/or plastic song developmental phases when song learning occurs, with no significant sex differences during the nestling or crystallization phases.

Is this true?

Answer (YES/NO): NO